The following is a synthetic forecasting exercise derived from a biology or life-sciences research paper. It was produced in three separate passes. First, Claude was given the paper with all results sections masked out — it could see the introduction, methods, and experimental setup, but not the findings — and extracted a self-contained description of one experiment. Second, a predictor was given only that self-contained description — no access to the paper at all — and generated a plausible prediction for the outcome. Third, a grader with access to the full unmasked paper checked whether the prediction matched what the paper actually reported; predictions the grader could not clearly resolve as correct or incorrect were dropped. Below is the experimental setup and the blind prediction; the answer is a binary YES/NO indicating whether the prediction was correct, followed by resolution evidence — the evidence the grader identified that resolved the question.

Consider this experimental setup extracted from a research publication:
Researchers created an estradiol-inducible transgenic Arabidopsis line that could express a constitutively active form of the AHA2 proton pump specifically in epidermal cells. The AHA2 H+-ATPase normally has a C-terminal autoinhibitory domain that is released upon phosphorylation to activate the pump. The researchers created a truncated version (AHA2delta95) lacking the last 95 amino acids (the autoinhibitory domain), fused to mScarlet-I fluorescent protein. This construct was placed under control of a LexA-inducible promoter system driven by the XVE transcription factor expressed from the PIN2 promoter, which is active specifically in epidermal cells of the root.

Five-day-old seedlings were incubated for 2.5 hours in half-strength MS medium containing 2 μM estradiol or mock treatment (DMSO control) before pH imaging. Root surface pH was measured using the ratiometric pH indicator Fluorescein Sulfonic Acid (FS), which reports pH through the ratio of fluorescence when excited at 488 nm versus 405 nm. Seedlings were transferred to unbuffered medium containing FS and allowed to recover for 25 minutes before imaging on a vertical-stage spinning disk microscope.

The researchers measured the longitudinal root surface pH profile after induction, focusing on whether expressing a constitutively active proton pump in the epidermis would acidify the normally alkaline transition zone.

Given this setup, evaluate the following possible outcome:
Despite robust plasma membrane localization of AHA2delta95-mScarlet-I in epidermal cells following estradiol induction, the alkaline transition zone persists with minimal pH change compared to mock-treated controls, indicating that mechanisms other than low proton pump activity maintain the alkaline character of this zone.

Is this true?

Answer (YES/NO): YES